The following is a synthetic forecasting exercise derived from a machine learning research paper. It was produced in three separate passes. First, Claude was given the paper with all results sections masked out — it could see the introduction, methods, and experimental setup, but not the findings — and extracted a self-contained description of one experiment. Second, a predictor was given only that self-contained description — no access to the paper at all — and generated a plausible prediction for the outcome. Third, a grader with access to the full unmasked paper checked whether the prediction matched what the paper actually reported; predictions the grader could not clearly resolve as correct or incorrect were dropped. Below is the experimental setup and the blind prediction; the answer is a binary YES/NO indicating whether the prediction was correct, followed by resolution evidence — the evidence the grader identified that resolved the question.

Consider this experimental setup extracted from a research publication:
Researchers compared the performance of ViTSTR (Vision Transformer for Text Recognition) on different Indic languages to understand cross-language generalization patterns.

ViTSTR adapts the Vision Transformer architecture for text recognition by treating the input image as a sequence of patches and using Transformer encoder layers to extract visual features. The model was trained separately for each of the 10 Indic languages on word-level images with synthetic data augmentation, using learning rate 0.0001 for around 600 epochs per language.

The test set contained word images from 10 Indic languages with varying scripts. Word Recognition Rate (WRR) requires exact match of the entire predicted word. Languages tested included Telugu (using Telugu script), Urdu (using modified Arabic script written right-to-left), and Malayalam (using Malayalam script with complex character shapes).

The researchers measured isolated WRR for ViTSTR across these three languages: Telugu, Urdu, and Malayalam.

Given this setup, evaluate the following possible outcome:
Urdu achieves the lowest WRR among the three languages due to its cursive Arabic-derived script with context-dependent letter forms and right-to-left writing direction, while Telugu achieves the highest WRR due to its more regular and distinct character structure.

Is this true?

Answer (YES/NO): NO